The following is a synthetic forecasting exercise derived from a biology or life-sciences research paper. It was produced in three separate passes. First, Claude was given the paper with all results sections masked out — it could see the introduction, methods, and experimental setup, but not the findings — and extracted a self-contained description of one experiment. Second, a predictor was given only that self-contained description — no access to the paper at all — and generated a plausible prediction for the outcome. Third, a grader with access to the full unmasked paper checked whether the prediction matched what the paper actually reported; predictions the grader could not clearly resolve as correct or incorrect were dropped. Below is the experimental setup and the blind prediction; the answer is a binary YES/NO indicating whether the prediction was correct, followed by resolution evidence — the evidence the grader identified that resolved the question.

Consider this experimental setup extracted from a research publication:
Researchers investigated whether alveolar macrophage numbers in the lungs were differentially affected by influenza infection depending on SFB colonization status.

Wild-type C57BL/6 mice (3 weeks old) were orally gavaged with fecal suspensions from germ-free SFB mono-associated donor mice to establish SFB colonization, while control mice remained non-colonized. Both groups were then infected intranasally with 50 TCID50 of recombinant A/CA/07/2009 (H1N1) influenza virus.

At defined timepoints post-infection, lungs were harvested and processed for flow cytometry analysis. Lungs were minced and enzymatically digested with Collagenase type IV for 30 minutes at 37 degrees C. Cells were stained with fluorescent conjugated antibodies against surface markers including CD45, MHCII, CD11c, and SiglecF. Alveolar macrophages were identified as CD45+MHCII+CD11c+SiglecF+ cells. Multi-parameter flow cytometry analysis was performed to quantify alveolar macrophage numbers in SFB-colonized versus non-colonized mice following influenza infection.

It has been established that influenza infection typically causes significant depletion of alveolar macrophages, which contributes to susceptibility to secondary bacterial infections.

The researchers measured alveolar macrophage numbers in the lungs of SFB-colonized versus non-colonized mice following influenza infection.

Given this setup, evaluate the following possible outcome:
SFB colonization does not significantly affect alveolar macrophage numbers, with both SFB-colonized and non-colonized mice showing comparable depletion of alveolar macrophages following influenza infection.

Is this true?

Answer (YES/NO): NO